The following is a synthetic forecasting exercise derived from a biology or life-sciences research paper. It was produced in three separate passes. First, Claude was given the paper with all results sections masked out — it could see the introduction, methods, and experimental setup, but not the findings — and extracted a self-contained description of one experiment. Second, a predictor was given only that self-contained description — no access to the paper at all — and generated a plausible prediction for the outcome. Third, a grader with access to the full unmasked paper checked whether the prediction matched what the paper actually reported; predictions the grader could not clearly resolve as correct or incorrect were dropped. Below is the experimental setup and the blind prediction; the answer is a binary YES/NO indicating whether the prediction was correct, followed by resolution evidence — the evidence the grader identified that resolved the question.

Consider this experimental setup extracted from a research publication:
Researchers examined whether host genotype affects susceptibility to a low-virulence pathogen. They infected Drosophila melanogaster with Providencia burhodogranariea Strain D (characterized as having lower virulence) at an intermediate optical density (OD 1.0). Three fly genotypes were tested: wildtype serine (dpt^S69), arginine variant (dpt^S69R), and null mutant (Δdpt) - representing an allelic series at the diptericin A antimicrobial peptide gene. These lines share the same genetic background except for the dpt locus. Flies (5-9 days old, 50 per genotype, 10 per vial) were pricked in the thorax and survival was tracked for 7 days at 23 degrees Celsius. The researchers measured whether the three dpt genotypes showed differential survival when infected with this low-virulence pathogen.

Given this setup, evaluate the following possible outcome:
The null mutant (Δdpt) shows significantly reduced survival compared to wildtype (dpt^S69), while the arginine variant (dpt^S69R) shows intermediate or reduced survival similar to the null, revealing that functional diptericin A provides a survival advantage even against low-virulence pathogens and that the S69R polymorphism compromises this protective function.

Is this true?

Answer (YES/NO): NO